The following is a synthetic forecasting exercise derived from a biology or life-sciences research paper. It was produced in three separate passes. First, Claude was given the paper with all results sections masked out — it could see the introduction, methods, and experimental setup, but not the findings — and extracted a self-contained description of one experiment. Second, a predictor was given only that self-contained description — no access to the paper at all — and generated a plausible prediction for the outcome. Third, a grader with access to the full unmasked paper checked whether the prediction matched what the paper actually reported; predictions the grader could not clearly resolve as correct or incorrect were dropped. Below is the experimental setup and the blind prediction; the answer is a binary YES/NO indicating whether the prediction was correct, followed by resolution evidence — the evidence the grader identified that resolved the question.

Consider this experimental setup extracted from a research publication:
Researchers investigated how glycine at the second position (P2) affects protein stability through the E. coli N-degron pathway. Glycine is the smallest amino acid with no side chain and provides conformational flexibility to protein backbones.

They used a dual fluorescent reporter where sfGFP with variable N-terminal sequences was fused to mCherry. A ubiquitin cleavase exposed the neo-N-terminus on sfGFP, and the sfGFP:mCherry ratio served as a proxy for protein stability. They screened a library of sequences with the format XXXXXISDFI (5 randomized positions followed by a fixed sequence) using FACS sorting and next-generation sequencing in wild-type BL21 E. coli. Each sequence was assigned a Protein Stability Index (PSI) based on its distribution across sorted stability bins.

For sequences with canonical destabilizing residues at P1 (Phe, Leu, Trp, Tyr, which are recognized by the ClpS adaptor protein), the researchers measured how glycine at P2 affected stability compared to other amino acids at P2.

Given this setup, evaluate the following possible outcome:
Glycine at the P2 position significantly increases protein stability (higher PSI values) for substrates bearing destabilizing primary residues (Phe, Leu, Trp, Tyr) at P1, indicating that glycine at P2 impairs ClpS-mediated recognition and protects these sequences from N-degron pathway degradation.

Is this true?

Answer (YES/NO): YES